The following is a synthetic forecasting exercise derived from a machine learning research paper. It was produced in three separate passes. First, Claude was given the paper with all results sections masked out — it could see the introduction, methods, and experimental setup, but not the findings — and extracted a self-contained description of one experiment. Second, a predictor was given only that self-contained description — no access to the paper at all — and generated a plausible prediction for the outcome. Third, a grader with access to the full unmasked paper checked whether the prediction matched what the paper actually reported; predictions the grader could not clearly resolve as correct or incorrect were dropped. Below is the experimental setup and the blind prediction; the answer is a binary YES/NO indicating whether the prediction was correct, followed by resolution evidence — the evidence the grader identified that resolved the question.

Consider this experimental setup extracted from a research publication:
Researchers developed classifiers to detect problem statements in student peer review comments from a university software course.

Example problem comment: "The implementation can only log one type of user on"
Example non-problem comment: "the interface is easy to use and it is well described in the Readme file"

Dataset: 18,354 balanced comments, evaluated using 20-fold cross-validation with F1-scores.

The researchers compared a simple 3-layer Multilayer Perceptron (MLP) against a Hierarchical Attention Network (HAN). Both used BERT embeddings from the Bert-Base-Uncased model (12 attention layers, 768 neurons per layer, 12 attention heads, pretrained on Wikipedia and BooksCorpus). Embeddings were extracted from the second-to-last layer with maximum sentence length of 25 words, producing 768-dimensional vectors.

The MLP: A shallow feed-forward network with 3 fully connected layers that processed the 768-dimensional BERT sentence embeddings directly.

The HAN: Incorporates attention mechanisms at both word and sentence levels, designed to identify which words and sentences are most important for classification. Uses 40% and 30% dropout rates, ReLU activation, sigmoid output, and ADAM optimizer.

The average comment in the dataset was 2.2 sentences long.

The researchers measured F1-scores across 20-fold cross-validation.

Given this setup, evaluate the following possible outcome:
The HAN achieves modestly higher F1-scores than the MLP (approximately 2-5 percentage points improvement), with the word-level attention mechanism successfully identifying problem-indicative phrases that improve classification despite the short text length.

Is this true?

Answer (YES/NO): NO